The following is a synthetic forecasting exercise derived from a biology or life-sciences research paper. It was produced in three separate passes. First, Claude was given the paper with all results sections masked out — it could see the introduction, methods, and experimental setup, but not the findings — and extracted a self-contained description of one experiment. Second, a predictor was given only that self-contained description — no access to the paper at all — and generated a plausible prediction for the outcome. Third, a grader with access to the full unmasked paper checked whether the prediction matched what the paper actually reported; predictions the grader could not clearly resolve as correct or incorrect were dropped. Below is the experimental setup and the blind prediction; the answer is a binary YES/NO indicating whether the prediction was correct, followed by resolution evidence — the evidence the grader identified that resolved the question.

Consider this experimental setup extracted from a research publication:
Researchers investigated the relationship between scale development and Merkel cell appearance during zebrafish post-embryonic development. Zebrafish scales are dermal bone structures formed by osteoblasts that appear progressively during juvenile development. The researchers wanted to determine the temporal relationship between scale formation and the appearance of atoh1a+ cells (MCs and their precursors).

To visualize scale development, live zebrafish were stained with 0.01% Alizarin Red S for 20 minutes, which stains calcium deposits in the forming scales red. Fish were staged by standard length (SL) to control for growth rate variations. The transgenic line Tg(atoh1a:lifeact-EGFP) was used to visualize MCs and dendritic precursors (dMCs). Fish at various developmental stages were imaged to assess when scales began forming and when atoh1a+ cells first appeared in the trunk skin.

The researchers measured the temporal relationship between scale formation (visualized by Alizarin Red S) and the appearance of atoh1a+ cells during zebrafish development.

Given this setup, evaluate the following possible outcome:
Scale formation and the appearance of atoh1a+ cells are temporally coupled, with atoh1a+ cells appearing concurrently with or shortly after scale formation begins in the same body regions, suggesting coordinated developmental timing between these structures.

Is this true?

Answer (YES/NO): YES